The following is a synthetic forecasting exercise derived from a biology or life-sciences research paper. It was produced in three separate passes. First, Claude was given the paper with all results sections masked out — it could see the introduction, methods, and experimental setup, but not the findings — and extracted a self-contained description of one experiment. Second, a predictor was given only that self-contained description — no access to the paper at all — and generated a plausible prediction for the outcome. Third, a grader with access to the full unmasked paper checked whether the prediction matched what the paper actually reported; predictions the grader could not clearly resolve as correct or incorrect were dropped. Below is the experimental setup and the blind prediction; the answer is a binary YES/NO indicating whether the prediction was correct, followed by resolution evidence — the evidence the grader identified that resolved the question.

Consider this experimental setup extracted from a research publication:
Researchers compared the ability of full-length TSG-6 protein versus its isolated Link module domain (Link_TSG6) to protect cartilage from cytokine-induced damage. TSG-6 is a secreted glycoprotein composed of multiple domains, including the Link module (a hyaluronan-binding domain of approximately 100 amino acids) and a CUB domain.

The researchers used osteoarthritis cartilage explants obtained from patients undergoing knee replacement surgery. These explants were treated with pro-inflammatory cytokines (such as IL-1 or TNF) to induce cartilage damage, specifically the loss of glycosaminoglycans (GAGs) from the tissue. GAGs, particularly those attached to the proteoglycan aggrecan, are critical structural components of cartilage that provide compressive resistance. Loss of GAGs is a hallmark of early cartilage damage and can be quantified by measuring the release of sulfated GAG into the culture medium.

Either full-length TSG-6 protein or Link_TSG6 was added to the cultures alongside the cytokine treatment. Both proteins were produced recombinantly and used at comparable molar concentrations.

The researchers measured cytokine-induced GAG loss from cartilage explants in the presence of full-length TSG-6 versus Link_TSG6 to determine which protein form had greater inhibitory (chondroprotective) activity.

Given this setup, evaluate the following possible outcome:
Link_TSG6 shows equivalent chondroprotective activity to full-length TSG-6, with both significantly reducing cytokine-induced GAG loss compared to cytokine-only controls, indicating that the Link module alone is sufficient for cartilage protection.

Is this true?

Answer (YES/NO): NO